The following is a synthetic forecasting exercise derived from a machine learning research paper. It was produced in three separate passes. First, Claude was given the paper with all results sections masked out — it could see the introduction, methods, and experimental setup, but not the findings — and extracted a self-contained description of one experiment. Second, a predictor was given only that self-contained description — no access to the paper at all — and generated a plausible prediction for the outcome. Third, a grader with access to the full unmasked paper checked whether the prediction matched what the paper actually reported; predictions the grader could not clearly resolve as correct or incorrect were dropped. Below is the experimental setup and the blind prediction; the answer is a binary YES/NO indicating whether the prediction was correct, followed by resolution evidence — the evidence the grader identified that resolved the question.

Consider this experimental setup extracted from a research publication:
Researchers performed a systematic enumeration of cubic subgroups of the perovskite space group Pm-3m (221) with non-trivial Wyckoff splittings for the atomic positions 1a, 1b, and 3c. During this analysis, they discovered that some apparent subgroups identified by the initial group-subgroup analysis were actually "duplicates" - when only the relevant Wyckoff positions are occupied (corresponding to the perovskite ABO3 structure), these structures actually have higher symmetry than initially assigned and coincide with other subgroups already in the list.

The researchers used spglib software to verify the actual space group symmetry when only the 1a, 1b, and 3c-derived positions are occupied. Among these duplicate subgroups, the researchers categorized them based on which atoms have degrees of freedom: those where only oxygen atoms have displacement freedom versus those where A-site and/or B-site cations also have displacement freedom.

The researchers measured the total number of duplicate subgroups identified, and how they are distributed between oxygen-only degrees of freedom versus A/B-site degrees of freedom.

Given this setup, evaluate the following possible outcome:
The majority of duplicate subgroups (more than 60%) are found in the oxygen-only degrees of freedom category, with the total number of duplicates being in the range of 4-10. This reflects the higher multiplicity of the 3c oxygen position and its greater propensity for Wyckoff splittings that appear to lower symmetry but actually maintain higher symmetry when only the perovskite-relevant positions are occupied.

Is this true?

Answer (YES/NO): NO